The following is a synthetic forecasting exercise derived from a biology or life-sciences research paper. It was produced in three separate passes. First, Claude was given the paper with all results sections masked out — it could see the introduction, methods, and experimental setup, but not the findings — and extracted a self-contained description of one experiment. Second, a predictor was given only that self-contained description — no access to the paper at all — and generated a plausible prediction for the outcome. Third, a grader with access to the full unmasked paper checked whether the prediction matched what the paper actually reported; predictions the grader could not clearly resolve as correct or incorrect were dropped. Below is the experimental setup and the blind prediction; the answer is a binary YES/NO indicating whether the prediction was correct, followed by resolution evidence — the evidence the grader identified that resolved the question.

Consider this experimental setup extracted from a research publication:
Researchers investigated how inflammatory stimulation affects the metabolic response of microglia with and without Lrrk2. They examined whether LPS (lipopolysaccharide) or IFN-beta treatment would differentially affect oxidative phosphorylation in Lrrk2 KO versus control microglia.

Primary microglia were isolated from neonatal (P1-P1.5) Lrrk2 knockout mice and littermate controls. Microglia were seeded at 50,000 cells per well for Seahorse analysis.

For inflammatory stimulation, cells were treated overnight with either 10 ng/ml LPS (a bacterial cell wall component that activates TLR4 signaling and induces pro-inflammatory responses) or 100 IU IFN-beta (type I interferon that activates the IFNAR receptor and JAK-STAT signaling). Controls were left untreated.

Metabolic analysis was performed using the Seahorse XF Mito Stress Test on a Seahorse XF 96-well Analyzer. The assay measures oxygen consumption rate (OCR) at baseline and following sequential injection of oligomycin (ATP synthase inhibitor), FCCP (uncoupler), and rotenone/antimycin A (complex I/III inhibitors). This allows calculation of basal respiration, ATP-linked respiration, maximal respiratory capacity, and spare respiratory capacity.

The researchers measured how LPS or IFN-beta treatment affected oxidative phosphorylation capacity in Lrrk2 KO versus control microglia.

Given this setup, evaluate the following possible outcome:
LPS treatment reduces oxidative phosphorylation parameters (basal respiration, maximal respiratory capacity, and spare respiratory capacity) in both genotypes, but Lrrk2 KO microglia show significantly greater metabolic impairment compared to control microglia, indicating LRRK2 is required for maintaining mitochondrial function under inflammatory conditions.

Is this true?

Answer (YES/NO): NO